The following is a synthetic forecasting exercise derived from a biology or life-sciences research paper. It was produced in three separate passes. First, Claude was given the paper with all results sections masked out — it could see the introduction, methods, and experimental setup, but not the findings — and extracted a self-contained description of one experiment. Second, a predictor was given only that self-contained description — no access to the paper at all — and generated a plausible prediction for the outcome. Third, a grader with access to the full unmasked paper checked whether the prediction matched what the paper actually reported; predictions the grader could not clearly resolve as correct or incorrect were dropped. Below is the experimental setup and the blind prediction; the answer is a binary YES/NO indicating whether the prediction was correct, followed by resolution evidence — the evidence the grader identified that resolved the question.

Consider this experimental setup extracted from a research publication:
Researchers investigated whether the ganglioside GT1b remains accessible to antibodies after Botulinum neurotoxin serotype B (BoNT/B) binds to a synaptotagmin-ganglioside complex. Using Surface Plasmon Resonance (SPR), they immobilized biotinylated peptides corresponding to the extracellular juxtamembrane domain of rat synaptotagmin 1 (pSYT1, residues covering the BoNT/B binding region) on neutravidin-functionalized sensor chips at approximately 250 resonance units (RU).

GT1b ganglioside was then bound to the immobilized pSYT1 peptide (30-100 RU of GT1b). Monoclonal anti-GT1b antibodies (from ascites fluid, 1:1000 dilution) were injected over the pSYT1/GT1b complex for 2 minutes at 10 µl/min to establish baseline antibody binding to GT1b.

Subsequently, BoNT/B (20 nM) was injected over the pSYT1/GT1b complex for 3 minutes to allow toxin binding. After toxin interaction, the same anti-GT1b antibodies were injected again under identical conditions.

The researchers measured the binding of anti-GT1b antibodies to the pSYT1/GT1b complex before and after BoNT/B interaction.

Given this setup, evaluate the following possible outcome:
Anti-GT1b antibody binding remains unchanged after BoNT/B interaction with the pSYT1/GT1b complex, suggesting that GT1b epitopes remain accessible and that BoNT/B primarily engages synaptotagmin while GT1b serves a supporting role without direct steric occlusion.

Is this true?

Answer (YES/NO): NO